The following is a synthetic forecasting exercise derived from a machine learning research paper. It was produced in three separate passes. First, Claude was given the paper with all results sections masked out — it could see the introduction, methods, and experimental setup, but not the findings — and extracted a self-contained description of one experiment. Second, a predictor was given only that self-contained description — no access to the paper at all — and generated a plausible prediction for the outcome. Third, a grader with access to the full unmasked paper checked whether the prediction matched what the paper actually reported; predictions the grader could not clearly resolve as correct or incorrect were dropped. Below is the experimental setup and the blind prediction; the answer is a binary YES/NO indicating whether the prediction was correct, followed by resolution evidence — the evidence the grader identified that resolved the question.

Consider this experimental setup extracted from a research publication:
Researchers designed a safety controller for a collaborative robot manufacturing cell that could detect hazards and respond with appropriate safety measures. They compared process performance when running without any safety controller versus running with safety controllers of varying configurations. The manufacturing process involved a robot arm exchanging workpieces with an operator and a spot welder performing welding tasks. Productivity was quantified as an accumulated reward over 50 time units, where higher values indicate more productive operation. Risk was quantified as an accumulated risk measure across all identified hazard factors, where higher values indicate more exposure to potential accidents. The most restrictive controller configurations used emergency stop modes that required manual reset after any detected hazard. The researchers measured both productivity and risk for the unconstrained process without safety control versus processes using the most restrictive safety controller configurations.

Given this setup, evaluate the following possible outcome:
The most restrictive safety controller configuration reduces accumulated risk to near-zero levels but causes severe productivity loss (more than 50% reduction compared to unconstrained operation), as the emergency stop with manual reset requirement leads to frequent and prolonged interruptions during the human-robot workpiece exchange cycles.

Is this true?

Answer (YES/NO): NO